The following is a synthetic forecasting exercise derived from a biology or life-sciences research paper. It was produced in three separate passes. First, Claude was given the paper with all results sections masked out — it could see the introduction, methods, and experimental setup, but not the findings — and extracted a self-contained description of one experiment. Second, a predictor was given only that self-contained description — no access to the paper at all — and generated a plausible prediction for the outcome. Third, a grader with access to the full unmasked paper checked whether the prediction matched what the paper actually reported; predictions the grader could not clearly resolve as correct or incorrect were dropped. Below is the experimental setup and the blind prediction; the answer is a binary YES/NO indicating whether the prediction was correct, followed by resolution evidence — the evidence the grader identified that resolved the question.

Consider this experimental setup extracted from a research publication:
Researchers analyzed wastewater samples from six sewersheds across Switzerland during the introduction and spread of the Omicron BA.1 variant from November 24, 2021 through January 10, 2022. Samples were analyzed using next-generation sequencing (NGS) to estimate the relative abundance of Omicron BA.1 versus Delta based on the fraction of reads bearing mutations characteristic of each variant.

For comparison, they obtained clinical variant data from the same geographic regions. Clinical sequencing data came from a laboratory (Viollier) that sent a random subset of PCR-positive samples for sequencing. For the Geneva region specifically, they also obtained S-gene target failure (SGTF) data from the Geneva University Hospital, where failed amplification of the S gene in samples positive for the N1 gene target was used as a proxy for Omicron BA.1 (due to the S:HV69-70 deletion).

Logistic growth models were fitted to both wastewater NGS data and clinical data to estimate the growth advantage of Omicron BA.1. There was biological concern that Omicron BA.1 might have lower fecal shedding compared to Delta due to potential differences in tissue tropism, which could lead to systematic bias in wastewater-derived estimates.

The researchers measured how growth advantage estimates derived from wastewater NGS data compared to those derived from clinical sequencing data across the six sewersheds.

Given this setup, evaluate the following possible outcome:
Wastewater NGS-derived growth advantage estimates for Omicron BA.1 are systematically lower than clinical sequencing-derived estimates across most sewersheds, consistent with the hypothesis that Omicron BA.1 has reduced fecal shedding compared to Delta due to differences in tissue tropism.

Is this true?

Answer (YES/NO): NO